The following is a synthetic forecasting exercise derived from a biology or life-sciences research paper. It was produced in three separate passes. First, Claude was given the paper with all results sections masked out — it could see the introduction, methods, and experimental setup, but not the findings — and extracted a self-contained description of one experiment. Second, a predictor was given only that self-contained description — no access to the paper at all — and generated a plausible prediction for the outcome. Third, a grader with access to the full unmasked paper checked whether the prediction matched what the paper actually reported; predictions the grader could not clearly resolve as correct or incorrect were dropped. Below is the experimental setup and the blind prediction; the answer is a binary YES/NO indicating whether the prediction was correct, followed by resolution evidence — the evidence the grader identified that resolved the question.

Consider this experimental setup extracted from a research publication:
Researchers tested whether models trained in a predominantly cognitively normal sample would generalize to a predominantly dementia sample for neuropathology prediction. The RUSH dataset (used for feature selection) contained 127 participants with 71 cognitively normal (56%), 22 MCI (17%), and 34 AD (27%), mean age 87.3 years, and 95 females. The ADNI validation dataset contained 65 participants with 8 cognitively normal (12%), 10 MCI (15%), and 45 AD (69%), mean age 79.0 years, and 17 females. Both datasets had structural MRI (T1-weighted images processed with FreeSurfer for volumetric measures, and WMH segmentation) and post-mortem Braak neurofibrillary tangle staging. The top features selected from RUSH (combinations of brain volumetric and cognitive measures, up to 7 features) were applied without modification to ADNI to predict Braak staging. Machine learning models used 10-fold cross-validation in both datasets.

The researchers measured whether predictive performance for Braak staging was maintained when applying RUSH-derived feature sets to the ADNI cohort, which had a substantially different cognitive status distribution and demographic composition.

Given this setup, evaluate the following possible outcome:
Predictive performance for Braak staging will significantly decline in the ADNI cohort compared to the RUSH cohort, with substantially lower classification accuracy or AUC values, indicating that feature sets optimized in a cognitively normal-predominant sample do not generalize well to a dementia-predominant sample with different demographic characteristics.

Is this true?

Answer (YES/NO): NO